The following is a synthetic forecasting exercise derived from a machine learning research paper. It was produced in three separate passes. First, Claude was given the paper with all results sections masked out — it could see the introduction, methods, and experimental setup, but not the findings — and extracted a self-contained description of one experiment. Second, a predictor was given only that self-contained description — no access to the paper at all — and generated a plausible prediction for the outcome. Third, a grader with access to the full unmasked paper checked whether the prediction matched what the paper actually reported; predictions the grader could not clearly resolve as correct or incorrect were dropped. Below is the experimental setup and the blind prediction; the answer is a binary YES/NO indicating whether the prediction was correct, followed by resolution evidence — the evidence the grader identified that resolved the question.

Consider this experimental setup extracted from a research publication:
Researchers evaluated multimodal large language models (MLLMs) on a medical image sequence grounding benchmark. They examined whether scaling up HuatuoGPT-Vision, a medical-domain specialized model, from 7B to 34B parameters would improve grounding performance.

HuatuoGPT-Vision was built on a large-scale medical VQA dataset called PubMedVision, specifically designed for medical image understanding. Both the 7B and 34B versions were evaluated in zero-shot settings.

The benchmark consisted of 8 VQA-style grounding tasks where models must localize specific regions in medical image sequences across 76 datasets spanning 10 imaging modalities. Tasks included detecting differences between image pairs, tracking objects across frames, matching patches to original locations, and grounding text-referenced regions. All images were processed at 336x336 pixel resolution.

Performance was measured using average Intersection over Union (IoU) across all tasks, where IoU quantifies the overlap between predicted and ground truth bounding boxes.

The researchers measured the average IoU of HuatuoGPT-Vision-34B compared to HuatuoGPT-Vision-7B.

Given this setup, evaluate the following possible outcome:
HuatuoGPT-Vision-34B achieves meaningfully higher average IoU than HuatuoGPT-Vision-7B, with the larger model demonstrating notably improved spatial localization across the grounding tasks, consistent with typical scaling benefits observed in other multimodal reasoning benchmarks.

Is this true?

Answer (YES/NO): NO